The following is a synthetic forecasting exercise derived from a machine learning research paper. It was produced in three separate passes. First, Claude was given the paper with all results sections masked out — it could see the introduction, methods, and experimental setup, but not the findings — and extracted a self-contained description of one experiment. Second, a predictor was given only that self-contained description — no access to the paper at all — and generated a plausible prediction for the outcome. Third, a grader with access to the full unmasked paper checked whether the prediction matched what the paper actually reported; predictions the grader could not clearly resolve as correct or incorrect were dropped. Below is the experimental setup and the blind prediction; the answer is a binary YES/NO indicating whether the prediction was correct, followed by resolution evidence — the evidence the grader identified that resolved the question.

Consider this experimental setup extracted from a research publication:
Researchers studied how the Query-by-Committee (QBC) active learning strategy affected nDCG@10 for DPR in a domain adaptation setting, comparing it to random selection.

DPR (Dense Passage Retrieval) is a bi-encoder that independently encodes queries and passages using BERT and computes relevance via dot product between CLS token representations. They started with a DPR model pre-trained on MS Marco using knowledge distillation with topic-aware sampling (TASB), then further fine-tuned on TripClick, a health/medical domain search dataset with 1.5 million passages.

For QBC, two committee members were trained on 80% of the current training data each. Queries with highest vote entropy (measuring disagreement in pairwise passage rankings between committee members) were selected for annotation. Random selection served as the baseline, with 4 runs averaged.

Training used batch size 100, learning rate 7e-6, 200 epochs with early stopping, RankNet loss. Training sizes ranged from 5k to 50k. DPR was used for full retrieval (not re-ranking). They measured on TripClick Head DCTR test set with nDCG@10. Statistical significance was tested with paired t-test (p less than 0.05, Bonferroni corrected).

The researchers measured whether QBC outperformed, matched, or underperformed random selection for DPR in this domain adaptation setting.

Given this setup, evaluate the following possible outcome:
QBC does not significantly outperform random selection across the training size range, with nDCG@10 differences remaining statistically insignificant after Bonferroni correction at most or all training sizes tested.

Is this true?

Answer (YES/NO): NO